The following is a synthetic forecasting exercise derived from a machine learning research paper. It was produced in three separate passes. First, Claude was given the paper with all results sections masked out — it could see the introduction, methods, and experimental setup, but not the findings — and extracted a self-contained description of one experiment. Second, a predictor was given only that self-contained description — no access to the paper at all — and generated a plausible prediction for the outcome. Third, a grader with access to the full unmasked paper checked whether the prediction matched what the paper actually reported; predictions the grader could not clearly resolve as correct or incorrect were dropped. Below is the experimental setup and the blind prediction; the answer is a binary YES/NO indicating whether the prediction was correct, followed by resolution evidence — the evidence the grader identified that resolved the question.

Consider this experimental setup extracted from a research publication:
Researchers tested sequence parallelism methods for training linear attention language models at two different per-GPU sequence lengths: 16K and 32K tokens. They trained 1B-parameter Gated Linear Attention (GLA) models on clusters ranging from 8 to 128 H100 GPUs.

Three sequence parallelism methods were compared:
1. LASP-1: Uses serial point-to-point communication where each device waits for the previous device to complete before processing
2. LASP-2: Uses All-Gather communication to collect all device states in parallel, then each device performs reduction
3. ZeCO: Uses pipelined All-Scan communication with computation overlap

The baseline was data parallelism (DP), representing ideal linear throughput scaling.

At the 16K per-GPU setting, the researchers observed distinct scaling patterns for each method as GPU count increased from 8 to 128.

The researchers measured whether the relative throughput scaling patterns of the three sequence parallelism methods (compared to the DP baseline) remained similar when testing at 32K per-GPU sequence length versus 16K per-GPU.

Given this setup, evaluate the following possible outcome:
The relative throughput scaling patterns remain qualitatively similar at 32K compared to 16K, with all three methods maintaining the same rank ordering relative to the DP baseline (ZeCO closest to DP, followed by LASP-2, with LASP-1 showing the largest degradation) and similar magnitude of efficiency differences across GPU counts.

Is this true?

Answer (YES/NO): NO